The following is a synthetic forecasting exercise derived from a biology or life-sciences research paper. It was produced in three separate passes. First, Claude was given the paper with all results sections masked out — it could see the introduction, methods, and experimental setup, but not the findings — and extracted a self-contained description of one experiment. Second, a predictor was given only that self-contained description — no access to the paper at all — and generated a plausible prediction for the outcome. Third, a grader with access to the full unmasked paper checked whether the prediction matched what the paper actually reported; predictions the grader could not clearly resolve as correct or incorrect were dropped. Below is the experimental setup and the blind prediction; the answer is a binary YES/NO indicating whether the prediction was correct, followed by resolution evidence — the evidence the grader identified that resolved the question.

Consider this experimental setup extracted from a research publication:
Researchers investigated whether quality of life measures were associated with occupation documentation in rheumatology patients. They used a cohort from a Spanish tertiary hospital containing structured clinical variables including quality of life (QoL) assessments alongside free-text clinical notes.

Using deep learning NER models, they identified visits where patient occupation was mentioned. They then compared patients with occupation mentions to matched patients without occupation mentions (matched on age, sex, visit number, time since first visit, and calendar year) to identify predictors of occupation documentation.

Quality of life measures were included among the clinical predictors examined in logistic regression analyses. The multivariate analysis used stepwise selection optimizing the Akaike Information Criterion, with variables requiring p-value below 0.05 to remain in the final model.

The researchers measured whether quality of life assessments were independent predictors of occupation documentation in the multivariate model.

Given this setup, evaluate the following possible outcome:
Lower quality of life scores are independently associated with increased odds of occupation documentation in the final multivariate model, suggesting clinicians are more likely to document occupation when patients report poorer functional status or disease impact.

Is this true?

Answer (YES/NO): NO